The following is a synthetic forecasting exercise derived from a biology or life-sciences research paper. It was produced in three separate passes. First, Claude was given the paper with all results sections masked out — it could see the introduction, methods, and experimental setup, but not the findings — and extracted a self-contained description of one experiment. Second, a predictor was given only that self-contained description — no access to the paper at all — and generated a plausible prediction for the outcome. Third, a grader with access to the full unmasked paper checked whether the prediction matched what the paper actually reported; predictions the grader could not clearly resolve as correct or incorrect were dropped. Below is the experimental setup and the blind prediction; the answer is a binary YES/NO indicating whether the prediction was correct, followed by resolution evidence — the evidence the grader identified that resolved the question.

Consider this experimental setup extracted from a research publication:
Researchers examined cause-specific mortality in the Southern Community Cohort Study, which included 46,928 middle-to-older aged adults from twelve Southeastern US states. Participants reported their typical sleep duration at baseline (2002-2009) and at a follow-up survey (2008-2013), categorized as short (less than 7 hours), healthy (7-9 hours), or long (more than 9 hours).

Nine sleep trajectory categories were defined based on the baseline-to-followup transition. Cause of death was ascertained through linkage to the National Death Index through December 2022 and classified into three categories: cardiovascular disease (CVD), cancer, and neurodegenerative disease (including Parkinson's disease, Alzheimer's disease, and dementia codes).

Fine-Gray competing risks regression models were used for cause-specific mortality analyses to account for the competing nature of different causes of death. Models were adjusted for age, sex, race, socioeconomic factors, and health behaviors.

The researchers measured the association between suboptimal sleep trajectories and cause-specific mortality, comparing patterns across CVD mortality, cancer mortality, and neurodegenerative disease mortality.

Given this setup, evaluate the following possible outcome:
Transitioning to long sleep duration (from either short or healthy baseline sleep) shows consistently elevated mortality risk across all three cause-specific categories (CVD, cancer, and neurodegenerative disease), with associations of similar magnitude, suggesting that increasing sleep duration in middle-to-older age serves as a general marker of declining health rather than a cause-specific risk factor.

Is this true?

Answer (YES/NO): NO